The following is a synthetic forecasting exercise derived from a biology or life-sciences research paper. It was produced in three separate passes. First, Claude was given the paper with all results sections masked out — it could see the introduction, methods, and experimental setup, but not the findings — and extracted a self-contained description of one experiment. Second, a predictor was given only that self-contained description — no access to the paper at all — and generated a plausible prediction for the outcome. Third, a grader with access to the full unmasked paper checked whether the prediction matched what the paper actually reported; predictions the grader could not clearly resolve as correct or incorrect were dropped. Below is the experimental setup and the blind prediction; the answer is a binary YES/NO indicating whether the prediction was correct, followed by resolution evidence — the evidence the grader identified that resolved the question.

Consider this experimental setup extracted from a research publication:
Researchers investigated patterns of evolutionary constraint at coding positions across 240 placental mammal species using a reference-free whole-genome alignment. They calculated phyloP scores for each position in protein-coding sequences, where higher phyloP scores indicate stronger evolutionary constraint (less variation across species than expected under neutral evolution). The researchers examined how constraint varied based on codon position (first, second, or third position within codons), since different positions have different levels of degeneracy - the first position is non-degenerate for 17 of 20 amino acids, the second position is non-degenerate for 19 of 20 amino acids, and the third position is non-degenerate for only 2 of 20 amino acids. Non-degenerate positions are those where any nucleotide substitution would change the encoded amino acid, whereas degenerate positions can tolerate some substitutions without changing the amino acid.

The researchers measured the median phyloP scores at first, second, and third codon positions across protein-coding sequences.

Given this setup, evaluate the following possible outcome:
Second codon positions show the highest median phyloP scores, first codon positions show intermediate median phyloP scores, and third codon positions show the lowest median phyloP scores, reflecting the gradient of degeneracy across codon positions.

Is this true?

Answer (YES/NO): YES